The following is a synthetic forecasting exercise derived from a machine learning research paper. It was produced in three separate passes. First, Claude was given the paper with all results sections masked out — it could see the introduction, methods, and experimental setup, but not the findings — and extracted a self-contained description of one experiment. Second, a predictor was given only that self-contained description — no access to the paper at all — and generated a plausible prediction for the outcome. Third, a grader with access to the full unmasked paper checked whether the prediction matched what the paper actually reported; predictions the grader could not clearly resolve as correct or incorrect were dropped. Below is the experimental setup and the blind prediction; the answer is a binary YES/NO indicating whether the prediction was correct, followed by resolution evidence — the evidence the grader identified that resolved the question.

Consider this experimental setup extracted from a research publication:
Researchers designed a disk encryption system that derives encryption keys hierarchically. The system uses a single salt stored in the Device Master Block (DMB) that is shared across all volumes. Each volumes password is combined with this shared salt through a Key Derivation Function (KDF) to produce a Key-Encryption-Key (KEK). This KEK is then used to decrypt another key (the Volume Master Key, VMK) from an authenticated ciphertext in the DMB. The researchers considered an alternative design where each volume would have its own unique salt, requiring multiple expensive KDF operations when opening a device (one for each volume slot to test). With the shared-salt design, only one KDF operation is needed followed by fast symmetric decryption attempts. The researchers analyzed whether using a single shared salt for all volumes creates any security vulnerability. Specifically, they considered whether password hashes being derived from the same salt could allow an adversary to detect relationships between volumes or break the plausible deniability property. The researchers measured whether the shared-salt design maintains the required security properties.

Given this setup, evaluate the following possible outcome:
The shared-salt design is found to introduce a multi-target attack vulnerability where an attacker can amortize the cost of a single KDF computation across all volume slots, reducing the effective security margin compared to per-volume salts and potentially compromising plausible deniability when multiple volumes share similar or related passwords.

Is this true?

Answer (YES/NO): NO